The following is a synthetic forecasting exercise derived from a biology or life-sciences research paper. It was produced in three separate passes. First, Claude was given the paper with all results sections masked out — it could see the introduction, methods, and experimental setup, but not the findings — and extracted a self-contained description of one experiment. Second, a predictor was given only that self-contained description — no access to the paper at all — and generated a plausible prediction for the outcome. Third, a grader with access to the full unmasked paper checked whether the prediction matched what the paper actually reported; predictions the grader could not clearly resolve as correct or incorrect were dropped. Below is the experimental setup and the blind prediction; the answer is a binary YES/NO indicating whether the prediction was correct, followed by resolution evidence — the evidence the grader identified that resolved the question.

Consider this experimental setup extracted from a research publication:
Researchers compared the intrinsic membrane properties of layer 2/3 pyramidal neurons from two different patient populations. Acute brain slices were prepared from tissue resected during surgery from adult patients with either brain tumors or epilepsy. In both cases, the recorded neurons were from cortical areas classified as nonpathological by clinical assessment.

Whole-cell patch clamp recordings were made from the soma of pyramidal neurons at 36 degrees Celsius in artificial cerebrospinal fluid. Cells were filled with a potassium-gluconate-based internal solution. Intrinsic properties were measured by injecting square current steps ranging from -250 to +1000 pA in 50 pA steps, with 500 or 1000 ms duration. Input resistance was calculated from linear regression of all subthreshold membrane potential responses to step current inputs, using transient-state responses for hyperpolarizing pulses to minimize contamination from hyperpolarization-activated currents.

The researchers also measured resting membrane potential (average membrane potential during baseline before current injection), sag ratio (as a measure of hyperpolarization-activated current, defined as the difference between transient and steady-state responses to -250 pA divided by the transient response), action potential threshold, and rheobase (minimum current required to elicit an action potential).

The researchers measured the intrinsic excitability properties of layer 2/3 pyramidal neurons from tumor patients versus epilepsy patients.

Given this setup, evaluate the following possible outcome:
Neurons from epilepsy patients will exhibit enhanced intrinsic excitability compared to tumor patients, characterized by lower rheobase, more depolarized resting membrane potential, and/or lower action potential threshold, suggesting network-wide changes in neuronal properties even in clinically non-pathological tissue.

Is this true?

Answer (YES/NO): NO